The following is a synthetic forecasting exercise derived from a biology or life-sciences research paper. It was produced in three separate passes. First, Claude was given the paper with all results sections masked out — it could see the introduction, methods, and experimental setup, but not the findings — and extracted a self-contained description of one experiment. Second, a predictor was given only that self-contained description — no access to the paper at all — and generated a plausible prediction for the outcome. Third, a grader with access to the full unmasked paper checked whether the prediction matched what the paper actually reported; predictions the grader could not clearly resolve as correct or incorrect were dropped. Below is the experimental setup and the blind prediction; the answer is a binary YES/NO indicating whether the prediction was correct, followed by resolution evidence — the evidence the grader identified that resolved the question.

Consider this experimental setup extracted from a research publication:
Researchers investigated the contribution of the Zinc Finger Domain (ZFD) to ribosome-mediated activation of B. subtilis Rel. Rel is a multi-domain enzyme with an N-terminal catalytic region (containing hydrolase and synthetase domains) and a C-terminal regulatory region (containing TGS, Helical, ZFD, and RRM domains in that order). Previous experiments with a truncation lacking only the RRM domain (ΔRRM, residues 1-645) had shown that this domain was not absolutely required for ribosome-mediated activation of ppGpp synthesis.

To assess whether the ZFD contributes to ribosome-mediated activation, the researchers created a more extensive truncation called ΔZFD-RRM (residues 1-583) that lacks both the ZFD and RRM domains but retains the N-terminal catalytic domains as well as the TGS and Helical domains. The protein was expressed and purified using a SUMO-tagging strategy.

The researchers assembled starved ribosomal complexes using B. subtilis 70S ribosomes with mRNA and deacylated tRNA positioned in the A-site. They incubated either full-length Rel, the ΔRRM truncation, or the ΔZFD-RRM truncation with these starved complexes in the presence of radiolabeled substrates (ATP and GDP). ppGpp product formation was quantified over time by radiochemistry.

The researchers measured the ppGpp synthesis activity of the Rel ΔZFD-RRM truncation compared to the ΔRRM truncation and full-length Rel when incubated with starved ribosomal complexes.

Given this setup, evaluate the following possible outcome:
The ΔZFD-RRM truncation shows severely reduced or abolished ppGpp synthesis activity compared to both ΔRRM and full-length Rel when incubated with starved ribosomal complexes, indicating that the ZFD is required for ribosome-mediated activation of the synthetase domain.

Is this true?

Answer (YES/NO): NO